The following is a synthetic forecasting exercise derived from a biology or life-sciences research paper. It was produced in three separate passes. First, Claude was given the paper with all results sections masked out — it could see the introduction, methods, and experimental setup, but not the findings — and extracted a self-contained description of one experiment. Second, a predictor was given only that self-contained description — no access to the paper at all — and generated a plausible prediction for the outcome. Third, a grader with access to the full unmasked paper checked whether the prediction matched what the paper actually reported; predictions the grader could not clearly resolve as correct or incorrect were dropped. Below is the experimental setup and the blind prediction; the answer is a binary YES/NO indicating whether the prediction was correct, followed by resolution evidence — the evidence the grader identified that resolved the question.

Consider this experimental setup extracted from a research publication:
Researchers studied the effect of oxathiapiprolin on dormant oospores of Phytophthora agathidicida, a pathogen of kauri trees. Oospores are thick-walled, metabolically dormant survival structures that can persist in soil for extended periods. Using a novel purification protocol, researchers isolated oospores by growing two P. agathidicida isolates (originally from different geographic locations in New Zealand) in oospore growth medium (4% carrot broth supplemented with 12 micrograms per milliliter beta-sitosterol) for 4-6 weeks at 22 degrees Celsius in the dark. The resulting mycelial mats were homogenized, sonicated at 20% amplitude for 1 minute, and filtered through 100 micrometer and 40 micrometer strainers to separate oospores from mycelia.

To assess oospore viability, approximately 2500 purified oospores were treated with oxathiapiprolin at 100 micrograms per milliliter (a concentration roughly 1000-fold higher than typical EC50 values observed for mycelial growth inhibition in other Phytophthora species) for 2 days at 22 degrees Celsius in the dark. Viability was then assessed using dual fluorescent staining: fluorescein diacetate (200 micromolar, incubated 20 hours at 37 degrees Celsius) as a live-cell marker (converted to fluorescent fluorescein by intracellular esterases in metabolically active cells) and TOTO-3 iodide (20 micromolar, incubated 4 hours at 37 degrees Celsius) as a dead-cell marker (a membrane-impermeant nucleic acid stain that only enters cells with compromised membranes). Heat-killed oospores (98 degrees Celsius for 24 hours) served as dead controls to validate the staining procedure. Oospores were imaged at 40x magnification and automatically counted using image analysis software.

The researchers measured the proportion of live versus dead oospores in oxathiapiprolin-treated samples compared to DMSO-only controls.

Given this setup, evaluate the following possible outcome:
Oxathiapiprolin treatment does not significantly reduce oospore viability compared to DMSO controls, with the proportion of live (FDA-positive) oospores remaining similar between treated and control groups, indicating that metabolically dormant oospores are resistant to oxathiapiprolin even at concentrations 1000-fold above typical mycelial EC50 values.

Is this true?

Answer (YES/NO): YES